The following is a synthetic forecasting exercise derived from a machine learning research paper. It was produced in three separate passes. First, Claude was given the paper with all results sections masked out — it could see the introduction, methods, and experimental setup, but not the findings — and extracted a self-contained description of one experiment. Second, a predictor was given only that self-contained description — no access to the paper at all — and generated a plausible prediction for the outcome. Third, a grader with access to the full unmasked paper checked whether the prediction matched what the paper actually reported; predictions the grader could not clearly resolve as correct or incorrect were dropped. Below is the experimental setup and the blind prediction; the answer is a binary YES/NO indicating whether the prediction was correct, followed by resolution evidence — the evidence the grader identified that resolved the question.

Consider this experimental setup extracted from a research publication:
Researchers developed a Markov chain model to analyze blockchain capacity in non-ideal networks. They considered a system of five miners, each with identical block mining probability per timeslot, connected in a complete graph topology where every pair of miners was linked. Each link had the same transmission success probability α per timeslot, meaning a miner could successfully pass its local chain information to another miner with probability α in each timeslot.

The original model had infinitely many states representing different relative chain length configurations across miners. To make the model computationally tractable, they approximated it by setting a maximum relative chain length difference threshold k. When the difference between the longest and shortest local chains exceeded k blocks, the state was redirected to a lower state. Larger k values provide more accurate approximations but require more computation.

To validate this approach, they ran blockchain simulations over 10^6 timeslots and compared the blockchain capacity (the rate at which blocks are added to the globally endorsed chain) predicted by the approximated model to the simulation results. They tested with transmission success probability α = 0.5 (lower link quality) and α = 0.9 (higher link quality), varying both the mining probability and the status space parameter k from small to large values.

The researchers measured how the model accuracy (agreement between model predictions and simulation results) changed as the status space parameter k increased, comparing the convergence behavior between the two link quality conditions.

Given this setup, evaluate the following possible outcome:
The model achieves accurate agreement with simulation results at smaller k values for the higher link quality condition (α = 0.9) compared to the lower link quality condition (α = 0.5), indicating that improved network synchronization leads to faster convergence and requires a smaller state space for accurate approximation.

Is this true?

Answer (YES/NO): YES